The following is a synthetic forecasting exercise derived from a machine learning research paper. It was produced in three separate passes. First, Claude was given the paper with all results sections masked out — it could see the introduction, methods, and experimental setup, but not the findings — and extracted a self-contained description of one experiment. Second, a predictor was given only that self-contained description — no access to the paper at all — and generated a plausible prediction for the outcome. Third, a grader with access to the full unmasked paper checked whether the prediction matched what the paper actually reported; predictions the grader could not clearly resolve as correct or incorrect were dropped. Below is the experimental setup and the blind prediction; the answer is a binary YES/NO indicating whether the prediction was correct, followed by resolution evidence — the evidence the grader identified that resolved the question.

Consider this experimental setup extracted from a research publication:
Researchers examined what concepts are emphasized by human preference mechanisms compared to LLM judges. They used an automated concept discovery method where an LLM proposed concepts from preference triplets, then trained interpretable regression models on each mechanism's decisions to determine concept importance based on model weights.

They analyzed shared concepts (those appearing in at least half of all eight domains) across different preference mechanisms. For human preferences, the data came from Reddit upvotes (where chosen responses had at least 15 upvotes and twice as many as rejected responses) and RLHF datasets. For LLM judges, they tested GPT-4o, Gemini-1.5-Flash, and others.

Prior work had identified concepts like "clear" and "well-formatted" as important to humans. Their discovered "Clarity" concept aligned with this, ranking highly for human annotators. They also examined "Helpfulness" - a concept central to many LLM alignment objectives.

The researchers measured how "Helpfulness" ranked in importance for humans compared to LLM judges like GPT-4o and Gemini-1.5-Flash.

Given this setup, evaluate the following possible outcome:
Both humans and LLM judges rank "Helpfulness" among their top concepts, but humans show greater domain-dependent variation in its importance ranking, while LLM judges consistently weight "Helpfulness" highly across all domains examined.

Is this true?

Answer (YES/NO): NO